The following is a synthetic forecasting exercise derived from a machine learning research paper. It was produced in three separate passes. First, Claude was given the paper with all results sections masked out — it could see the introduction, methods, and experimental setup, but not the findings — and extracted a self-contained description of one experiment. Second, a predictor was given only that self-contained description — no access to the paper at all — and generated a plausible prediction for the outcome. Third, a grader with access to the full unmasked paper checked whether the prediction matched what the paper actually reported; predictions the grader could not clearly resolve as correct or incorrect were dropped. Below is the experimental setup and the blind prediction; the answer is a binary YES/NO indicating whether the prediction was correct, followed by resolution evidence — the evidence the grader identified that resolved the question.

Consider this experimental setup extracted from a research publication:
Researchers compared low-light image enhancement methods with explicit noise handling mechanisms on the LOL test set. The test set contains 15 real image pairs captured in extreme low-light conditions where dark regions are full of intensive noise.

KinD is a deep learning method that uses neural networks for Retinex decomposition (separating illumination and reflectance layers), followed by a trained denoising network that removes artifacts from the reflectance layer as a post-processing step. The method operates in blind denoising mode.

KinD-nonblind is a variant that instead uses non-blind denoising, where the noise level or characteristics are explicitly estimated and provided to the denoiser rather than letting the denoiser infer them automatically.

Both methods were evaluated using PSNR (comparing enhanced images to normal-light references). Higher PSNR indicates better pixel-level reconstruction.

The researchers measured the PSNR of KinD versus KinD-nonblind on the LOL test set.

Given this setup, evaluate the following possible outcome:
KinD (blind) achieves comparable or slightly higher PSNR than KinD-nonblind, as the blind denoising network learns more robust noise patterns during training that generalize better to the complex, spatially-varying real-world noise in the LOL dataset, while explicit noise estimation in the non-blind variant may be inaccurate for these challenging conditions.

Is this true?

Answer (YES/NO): NO